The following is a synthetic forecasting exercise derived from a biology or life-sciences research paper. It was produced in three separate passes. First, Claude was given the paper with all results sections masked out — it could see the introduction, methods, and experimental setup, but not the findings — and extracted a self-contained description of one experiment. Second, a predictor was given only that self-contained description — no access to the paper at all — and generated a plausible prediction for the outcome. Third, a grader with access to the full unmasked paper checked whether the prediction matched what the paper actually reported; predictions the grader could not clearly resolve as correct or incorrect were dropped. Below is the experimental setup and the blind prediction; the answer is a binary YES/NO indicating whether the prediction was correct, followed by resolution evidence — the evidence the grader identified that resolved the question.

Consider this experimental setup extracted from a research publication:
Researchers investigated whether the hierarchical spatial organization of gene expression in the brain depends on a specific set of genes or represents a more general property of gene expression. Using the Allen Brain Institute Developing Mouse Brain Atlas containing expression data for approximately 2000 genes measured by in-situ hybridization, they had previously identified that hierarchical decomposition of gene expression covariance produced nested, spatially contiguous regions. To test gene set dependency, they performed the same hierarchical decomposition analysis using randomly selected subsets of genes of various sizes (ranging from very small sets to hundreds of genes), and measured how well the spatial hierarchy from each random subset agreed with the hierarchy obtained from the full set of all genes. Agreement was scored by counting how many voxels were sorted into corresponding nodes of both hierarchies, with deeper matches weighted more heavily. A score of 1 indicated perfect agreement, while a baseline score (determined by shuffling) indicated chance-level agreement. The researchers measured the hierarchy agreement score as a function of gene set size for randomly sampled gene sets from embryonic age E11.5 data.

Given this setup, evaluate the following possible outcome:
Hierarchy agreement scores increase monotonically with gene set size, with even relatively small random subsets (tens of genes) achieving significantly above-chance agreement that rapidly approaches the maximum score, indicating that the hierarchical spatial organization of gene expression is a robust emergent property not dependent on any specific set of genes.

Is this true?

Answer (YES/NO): YES